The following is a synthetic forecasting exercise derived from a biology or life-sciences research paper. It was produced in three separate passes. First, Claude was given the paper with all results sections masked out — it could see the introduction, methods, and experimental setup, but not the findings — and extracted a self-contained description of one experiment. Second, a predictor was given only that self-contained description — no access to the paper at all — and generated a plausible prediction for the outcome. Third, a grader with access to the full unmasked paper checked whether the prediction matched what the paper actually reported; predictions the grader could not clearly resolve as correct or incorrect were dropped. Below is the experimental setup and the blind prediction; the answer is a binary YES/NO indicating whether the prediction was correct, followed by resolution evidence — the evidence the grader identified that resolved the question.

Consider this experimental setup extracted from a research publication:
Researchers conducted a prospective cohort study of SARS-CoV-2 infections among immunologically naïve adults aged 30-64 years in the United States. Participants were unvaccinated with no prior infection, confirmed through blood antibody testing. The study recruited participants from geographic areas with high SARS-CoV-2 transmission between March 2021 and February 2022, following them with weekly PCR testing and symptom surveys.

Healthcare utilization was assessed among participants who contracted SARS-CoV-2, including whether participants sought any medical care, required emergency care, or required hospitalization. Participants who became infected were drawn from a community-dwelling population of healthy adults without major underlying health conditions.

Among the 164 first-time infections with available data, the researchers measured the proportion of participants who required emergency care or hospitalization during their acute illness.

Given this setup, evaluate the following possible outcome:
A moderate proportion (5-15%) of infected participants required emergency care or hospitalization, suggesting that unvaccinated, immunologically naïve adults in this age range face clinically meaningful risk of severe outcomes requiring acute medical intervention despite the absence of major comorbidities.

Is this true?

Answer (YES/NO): NO